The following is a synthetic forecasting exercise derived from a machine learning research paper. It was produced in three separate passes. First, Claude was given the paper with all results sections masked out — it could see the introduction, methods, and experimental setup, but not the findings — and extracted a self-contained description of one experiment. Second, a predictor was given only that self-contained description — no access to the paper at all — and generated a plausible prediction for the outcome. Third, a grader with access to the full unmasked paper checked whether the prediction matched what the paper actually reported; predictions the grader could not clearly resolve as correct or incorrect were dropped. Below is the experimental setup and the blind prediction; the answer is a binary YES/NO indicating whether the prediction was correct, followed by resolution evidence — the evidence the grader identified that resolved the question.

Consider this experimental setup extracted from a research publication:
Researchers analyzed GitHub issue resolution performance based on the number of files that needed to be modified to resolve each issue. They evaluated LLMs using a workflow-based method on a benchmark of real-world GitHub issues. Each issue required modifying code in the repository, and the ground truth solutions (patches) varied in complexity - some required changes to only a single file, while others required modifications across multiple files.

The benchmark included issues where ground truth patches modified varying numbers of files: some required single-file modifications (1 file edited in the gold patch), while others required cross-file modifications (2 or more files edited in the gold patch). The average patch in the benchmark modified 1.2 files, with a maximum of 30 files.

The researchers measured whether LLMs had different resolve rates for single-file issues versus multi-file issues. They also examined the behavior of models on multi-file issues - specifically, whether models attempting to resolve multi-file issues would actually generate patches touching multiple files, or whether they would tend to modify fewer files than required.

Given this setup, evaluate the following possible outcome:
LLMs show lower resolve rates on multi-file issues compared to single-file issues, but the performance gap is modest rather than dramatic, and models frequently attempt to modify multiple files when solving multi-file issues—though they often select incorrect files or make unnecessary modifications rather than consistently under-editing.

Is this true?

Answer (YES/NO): NO